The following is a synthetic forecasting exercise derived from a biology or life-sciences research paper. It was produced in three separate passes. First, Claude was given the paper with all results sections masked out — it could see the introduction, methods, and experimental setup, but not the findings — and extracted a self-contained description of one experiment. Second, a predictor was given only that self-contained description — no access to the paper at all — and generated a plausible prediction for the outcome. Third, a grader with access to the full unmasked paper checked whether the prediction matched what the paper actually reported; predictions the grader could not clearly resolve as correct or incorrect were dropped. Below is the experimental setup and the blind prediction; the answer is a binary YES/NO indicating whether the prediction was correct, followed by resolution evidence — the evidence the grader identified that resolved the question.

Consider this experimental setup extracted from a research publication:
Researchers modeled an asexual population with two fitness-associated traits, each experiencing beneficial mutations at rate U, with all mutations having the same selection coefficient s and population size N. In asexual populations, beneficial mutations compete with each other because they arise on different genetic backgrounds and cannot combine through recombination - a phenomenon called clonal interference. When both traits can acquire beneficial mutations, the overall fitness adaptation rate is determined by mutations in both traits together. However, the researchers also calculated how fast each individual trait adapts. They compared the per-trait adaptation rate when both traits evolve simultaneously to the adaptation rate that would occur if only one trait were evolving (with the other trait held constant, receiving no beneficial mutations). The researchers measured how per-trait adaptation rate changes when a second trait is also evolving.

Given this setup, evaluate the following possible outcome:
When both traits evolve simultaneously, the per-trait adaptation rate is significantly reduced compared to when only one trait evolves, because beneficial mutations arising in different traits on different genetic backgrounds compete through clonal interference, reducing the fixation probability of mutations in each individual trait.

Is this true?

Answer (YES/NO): YES